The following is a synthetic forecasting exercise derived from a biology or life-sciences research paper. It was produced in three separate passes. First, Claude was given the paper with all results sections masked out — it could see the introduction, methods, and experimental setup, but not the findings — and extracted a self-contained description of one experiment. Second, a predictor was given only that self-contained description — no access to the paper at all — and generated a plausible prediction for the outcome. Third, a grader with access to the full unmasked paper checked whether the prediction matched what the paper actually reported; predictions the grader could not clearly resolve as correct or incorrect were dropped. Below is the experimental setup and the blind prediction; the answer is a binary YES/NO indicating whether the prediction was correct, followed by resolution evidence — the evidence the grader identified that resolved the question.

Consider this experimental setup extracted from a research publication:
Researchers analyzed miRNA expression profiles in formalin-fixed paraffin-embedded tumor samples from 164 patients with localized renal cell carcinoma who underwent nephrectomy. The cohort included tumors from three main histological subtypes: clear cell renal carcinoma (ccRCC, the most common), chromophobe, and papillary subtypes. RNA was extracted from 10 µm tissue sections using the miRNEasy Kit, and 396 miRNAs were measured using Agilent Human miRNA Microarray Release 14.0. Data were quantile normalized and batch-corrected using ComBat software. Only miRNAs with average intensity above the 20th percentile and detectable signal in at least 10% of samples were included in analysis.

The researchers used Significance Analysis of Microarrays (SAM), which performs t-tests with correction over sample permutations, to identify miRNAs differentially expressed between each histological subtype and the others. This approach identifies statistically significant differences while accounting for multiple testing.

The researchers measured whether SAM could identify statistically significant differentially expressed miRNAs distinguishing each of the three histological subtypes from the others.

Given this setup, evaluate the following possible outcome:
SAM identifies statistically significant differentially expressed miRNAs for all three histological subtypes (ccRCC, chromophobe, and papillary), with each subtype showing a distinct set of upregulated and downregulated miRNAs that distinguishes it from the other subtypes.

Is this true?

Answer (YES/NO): NO